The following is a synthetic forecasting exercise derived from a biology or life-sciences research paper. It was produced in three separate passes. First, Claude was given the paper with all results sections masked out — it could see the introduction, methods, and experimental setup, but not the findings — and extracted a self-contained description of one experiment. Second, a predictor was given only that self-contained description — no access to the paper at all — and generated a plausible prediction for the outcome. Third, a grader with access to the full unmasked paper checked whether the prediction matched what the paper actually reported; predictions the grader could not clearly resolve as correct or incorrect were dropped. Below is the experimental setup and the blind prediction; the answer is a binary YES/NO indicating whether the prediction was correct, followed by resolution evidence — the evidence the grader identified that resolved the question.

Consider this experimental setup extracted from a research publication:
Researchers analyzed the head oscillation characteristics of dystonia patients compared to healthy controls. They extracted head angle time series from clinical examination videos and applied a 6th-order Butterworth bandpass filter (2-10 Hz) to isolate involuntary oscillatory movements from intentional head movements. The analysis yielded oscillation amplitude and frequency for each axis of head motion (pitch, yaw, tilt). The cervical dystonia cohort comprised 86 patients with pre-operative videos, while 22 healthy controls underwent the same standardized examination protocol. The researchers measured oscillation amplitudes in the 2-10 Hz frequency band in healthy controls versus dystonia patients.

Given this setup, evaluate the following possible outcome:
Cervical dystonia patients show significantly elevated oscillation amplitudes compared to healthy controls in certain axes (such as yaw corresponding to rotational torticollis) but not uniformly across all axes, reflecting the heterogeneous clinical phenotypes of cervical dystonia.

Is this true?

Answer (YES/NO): NO